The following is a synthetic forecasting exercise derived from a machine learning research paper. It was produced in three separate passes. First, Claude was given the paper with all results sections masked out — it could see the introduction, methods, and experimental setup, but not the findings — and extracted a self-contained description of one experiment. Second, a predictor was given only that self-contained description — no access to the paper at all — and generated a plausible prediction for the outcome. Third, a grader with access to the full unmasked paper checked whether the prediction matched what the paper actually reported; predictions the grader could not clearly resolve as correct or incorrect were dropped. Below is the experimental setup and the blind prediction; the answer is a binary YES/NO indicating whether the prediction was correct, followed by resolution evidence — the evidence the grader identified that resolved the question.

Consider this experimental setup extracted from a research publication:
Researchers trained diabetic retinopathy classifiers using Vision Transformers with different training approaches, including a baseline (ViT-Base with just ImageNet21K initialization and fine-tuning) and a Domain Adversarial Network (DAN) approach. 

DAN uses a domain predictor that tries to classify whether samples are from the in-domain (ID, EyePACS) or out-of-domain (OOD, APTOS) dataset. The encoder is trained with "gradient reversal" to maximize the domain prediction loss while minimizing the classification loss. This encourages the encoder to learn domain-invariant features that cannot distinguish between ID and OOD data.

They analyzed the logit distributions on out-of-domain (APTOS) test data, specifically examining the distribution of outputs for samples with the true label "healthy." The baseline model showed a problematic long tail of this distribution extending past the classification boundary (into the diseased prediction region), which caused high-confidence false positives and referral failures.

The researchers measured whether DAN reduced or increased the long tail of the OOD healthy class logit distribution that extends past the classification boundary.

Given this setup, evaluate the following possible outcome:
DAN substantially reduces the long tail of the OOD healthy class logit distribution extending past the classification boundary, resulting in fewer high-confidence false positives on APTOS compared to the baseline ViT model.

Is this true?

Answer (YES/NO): NO